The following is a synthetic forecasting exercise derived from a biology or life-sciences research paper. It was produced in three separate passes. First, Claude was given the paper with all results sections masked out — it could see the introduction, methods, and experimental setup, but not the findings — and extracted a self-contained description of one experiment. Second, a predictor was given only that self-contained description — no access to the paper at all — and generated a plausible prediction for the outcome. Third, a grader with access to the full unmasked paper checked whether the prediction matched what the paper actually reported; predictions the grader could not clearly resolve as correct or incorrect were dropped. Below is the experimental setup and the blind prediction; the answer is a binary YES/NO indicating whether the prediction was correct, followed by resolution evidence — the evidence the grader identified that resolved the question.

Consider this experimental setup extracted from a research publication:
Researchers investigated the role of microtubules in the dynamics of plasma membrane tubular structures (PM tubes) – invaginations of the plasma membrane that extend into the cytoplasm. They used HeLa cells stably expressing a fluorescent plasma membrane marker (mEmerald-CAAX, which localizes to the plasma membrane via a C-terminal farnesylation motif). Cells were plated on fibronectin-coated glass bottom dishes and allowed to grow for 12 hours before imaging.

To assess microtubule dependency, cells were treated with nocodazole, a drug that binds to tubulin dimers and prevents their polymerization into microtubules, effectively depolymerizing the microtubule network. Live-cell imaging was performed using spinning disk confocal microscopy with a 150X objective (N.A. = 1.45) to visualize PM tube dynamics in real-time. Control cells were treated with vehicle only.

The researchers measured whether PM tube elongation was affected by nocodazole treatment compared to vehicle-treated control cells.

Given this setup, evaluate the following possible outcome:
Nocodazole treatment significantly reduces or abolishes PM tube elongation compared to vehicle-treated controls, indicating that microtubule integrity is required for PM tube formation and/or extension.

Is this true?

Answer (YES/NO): YES